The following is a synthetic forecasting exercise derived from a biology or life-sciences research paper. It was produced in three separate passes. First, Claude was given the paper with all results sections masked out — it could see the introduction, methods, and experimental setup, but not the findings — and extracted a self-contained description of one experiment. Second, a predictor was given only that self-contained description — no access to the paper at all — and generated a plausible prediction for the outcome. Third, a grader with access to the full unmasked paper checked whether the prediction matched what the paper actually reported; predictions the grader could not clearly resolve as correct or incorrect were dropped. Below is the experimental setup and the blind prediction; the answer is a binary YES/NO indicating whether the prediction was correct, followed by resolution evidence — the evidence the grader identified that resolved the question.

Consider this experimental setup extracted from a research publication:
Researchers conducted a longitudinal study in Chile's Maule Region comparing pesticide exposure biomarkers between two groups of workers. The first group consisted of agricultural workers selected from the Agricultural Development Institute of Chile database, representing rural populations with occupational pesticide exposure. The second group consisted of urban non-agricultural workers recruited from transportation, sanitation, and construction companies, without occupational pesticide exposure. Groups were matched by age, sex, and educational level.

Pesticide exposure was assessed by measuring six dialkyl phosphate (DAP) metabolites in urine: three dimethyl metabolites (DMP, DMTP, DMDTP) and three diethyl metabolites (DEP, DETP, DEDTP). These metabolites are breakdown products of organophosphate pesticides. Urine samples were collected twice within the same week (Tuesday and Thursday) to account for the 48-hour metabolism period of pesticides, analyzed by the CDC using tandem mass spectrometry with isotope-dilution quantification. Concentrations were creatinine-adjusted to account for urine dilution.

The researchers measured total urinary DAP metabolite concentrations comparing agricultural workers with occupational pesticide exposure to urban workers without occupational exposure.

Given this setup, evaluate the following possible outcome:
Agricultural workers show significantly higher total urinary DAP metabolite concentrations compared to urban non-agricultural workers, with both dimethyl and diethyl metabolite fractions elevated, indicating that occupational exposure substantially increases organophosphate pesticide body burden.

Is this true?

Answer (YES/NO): NO